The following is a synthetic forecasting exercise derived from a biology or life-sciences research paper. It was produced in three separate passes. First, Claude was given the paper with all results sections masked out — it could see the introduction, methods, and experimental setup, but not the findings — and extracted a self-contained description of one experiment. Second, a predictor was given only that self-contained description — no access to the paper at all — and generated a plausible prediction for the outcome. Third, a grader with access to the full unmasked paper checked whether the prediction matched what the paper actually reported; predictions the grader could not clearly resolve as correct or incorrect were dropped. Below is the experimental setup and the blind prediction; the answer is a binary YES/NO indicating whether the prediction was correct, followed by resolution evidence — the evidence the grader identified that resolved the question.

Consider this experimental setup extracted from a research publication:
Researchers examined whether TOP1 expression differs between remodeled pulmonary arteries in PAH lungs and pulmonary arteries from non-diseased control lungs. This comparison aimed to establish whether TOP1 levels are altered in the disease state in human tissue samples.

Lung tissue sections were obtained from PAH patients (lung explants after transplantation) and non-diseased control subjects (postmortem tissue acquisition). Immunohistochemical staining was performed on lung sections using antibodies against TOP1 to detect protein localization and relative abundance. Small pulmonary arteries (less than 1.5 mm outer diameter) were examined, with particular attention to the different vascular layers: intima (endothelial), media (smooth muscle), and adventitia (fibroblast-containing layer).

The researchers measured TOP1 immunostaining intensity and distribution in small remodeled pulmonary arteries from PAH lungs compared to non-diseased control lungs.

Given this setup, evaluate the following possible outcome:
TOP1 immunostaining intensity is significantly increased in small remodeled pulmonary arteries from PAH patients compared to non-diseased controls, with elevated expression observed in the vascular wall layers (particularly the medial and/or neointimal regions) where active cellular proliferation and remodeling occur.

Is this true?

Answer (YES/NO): YES